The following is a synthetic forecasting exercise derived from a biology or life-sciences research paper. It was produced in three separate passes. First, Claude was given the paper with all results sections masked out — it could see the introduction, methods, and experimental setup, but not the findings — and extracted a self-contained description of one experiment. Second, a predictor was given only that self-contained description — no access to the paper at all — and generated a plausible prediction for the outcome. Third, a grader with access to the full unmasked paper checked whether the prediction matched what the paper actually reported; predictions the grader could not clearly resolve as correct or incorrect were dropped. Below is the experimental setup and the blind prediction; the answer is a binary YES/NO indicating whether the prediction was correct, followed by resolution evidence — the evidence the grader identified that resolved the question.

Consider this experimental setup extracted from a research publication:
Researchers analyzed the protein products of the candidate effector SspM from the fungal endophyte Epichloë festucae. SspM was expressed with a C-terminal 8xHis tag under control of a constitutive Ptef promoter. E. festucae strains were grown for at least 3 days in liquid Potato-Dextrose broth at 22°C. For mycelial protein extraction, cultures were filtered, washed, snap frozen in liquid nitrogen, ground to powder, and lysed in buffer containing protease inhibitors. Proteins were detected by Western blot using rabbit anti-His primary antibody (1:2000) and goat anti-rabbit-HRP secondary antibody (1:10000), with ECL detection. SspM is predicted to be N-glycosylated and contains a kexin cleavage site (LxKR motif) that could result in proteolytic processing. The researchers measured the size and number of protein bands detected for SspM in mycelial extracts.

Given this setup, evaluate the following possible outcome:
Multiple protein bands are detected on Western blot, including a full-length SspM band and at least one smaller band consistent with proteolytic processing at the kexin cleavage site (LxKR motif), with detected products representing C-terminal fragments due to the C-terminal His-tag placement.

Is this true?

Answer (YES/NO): YES